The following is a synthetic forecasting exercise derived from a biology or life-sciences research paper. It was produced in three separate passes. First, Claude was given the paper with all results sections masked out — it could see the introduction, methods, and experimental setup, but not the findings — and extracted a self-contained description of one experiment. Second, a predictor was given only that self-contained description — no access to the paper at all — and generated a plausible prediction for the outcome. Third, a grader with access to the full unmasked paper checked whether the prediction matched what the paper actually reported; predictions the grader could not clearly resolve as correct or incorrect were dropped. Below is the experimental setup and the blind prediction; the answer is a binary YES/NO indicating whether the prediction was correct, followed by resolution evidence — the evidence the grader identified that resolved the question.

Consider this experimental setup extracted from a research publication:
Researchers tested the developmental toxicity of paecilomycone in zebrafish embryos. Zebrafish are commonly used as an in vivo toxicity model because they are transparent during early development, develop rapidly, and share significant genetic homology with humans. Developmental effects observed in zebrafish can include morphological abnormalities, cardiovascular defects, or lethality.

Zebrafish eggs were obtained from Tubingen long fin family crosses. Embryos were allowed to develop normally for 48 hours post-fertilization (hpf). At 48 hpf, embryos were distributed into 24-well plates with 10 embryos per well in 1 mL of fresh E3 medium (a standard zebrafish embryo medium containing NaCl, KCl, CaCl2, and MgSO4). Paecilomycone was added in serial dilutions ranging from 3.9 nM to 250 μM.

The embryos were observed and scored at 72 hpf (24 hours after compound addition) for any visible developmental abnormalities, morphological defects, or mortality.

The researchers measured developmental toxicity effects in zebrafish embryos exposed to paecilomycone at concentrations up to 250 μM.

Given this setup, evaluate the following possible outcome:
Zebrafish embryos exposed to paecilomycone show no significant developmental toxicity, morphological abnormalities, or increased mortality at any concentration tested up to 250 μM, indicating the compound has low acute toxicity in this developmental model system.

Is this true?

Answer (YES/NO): YES